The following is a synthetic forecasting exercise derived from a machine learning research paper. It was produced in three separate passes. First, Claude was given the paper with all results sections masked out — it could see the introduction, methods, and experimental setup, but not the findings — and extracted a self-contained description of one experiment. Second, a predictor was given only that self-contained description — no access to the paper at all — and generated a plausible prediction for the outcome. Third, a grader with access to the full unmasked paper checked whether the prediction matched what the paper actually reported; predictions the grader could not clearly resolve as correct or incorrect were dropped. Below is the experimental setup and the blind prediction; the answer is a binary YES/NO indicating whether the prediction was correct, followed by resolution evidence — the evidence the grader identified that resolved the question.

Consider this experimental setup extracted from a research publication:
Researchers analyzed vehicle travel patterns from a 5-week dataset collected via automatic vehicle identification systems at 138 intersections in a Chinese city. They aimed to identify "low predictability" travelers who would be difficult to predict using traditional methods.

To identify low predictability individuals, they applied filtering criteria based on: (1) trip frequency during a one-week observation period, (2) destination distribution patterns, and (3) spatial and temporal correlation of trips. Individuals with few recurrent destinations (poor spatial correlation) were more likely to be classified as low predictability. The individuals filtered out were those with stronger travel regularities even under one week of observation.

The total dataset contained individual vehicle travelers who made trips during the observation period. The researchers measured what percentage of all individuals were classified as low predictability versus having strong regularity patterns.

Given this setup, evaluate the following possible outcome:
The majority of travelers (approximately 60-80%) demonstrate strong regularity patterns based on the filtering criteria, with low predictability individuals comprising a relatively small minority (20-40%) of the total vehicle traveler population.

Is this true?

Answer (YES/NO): NO